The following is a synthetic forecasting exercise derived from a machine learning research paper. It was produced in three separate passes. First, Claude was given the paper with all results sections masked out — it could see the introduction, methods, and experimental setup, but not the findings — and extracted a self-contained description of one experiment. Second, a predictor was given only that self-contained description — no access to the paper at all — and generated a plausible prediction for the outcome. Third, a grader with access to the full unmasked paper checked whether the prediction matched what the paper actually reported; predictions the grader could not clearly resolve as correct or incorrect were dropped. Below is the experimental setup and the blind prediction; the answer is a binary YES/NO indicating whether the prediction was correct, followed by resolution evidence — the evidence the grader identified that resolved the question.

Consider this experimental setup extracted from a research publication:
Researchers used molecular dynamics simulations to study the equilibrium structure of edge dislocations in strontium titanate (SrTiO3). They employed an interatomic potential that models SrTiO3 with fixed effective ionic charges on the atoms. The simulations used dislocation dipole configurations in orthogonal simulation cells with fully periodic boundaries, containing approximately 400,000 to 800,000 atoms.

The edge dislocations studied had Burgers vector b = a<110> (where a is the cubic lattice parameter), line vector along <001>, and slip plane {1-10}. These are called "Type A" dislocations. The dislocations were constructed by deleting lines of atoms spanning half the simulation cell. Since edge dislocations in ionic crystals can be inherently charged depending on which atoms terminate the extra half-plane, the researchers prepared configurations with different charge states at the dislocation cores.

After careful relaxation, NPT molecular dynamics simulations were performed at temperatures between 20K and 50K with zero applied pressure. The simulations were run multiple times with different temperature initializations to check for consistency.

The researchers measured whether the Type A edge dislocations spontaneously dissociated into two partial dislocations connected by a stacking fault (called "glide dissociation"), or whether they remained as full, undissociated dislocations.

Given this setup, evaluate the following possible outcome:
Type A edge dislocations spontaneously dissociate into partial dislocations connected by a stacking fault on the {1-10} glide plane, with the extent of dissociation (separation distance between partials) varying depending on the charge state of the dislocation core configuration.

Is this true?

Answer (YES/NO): NO